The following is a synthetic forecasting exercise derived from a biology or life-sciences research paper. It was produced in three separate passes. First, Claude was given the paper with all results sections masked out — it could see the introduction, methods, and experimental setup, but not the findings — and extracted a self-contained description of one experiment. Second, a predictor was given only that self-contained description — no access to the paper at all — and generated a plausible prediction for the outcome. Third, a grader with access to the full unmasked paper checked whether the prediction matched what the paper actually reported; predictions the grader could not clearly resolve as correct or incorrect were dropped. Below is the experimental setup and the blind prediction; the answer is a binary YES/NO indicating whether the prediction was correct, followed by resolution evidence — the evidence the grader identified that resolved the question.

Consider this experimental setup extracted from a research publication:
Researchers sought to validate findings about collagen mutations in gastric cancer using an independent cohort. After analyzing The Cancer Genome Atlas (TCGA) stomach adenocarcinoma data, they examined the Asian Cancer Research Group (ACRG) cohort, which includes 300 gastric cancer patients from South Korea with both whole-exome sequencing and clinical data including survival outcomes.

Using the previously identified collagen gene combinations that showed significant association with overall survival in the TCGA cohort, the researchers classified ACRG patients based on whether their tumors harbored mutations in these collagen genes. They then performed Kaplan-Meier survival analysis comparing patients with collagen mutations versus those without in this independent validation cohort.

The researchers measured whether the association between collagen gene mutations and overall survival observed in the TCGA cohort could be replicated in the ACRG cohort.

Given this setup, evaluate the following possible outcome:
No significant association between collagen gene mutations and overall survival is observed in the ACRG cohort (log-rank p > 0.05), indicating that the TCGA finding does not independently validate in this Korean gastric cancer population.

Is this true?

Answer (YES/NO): NO